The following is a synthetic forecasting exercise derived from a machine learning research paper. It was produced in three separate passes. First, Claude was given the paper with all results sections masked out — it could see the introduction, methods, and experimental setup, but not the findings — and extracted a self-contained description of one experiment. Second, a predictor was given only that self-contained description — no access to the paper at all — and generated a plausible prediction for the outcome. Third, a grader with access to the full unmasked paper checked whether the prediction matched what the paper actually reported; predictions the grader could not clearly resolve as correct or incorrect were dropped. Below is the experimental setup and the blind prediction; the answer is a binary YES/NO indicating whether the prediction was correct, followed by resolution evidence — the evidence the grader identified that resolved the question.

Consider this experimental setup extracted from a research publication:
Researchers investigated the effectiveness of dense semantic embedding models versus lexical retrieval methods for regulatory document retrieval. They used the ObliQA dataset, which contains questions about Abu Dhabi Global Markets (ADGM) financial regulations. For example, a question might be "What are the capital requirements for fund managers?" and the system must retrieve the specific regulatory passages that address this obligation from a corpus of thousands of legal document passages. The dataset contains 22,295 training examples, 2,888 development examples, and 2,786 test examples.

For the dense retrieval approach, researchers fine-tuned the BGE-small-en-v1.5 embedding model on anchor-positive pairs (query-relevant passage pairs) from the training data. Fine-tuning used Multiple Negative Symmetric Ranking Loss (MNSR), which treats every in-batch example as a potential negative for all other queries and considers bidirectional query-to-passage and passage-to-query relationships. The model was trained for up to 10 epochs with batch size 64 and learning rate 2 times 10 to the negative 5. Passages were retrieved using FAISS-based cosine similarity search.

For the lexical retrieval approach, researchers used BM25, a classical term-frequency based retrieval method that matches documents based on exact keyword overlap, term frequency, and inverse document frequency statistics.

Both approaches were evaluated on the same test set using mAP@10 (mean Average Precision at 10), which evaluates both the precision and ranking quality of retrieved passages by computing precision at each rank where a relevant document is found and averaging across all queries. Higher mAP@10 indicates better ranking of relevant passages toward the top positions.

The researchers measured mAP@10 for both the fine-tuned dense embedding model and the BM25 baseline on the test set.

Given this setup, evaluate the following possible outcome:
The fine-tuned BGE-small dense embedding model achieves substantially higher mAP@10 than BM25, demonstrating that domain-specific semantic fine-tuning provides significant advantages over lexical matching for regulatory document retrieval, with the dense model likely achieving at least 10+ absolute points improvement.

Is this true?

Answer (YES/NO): NO